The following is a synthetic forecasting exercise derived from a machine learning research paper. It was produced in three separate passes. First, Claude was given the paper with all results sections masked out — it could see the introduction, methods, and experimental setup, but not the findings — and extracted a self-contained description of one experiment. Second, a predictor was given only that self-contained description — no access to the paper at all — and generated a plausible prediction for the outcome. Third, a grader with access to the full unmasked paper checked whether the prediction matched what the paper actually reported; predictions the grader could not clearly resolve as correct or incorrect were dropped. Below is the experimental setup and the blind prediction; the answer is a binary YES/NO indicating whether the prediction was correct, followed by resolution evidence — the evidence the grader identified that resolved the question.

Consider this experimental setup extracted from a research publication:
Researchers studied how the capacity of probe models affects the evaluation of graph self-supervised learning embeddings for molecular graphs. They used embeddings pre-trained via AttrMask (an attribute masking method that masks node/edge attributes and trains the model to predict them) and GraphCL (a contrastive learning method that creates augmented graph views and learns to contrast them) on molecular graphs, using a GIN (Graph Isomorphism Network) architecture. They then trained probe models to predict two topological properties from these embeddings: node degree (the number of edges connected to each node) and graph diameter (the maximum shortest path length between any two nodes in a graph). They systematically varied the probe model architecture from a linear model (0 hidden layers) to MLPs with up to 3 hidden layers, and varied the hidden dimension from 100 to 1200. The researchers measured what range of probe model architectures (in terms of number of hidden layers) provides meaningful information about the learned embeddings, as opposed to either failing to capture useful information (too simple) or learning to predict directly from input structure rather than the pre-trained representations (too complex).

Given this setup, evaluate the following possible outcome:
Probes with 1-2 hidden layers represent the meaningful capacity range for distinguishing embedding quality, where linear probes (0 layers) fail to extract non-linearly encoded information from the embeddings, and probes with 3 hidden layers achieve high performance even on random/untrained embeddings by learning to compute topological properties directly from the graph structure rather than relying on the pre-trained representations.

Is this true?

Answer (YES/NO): YES